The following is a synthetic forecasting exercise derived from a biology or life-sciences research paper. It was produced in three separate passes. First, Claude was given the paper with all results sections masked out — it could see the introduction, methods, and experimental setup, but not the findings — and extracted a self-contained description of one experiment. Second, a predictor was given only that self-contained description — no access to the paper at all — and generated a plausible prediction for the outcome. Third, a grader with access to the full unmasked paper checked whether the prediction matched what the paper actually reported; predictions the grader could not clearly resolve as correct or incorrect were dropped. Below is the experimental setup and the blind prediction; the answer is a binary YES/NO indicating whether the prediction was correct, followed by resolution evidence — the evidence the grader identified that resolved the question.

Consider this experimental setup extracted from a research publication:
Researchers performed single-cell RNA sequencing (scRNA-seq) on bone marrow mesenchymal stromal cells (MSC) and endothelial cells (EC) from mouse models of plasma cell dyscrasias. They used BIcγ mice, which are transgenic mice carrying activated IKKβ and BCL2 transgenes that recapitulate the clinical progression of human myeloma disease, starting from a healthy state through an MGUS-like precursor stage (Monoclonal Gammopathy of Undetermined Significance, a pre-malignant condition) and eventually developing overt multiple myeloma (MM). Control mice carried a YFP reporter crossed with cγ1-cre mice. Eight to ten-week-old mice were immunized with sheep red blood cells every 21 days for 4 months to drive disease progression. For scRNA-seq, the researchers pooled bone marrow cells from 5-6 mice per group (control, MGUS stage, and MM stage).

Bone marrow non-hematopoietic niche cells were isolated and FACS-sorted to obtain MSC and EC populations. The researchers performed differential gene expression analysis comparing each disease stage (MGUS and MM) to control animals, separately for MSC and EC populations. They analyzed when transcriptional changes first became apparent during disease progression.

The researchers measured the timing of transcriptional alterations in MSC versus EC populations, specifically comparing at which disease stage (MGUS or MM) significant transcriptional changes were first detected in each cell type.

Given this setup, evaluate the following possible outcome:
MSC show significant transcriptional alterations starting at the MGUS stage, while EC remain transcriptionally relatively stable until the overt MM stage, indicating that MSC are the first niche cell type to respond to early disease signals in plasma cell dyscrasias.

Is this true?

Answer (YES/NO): NO